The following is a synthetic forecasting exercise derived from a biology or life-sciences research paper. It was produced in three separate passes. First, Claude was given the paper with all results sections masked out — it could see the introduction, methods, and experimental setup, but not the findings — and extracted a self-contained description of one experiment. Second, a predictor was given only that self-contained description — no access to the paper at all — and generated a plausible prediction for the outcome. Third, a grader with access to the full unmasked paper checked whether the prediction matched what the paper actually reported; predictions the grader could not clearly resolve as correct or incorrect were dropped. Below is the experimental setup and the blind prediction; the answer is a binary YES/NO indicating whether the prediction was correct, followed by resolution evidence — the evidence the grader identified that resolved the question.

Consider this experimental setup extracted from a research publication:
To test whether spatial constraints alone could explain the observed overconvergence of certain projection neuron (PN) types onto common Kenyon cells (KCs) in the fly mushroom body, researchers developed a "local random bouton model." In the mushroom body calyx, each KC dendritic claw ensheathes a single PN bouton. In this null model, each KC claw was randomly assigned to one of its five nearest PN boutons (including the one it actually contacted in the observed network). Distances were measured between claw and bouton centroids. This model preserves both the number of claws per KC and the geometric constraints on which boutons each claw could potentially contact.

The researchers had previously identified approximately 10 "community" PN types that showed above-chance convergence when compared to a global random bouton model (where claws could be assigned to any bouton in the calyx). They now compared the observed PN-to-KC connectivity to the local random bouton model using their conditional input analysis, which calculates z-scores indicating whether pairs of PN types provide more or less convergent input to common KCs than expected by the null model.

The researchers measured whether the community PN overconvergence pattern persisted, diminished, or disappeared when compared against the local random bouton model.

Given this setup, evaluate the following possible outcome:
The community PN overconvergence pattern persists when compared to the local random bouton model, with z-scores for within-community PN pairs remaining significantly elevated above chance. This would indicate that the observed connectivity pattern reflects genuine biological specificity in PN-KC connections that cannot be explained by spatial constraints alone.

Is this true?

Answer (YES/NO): NO